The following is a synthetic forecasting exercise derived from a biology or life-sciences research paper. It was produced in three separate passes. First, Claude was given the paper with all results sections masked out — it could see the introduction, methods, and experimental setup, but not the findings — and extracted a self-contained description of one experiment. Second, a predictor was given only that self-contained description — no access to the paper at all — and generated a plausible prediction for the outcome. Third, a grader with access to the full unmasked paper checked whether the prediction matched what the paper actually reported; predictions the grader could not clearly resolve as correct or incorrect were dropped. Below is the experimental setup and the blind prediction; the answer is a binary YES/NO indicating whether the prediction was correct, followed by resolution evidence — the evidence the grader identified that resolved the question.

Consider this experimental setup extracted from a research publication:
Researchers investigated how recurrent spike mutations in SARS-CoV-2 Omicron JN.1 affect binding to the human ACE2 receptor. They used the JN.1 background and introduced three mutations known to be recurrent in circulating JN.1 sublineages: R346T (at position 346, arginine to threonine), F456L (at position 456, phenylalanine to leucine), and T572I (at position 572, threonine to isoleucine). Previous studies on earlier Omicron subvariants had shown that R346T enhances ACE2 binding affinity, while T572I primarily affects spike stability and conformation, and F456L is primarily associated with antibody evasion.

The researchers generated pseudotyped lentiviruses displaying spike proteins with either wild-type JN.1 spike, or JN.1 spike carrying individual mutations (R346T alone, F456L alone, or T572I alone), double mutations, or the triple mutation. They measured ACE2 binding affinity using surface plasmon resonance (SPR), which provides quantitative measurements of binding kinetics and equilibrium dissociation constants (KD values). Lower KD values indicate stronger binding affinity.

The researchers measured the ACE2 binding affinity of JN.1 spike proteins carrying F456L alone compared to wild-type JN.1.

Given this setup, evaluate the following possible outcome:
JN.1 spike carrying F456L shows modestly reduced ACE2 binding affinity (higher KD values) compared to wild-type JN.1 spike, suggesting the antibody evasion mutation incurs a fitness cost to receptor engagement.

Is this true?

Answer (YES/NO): NO